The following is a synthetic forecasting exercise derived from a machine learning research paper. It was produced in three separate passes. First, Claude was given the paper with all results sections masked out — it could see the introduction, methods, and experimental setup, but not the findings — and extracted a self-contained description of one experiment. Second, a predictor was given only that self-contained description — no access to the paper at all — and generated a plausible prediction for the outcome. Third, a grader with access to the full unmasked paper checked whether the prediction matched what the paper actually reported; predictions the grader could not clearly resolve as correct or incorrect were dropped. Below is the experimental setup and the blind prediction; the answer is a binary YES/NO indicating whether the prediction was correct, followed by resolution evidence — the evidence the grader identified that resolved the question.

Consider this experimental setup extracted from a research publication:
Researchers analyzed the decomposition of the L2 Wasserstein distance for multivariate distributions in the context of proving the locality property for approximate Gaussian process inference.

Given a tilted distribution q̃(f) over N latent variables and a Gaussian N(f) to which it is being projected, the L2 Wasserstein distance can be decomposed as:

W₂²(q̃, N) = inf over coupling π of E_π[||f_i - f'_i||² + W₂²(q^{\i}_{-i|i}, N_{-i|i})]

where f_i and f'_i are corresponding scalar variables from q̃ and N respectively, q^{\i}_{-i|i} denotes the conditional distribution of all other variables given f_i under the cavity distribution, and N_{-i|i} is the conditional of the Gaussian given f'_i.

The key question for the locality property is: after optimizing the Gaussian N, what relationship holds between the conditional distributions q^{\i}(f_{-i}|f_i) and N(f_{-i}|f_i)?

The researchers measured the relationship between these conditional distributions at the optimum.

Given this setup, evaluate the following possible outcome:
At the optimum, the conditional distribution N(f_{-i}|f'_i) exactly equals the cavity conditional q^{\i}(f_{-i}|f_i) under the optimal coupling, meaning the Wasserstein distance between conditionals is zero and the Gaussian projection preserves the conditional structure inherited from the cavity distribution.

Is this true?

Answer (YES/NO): YES